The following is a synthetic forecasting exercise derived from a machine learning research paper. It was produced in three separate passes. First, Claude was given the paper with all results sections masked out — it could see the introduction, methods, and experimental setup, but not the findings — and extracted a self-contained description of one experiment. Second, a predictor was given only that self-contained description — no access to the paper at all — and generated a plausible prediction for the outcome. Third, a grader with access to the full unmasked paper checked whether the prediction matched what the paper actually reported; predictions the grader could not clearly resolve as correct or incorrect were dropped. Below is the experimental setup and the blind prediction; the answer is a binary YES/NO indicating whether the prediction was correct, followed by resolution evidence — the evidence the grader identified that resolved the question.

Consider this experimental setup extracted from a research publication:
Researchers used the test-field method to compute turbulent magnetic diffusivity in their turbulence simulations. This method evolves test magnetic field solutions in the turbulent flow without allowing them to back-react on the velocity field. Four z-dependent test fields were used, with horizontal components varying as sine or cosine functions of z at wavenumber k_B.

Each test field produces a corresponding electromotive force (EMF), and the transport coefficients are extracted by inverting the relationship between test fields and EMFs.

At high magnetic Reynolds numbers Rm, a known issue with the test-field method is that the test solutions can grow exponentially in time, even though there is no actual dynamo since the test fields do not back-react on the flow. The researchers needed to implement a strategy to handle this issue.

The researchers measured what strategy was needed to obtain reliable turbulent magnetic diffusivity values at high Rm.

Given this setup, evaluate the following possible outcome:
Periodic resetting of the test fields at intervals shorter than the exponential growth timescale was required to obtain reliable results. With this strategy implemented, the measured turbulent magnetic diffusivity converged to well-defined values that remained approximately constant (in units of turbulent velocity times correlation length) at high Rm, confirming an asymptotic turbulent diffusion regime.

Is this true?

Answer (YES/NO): NO